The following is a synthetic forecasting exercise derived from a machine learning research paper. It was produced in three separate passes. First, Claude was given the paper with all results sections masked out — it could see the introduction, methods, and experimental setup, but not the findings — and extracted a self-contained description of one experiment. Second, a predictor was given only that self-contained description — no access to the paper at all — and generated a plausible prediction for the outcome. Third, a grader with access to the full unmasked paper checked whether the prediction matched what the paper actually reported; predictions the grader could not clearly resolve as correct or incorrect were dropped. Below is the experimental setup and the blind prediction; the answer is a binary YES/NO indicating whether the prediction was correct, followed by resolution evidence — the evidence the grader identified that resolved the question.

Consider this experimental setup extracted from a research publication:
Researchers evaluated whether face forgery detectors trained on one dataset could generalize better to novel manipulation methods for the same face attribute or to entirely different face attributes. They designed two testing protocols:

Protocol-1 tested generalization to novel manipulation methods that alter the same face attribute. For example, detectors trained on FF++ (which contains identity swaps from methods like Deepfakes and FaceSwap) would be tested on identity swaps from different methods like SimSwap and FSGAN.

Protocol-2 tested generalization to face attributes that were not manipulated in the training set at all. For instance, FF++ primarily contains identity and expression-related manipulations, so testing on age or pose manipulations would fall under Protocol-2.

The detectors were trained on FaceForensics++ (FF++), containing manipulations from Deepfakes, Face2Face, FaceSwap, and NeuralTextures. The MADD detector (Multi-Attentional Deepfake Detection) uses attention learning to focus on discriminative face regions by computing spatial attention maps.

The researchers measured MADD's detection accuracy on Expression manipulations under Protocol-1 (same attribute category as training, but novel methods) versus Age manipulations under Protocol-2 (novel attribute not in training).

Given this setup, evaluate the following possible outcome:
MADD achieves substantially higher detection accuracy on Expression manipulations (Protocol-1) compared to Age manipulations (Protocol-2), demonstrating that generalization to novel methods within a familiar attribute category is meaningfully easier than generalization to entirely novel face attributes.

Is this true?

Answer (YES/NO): YES